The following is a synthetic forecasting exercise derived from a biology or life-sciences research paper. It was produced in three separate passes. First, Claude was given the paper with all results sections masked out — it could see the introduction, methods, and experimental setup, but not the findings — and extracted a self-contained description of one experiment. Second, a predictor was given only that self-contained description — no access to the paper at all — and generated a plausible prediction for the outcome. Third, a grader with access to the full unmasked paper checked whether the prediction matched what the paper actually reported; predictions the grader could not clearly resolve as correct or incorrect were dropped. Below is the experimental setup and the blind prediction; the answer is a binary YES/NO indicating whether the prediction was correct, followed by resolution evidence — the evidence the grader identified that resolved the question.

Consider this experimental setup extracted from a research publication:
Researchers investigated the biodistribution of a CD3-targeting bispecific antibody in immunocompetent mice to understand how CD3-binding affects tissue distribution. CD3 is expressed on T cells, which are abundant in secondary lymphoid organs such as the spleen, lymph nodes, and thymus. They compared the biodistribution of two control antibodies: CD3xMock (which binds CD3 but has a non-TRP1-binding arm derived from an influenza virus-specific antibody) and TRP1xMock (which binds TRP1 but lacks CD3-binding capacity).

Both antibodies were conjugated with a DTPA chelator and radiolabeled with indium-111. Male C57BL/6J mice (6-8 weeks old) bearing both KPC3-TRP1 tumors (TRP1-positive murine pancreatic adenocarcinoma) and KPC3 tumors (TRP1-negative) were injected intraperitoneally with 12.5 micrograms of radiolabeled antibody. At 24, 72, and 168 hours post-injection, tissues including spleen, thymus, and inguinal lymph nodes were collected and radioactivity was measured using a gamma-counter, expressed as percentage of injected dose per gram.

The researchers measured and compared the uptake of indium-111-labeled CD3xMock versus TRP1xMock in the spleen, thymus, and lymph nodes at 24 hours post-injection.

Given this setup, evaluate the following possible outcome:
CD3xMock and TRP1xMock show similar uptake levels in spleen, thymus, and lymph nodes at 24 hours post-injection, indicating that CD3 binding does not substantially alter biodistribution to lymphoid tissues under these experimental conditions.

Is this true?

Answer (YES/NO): NO